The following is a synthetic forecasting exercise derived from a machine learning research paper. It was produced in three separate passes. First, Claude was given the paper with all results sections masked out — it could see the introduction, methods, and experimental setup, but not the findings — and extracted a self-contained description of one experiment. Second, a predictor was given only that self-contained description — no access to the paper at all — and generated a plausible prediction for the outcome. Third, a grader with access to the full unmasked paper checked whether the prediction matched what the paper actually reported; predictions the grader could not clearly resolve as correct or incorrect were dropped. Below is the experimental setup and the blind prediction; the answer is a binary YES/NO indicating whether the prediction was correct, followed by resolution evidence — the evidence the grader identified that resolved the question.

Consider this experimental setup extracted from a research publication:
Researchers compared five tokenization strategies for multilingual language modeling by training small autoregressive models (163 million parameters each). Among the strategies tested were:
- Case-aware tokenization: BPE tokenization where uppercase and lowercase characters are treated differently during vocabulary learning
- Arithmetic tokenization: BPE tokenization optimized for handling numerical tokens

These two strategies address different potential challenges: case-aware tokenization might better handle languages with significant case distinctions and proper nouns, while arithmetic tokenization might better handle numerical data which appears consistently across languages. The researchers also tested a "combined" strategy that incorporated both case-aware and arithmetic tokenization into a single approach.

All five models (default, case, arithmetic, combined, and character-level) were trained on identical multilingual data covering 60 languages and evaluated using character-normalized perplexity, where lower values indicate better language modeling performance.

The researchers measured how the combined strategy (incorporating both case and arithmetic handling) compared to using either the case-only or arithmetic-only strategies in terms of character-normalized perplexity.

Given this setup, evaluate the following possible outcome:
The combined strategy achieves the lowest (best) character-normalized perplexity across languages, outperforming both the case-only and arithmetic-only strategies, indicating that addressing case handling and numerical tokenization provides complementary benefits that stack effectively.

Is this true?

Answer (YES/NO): NO